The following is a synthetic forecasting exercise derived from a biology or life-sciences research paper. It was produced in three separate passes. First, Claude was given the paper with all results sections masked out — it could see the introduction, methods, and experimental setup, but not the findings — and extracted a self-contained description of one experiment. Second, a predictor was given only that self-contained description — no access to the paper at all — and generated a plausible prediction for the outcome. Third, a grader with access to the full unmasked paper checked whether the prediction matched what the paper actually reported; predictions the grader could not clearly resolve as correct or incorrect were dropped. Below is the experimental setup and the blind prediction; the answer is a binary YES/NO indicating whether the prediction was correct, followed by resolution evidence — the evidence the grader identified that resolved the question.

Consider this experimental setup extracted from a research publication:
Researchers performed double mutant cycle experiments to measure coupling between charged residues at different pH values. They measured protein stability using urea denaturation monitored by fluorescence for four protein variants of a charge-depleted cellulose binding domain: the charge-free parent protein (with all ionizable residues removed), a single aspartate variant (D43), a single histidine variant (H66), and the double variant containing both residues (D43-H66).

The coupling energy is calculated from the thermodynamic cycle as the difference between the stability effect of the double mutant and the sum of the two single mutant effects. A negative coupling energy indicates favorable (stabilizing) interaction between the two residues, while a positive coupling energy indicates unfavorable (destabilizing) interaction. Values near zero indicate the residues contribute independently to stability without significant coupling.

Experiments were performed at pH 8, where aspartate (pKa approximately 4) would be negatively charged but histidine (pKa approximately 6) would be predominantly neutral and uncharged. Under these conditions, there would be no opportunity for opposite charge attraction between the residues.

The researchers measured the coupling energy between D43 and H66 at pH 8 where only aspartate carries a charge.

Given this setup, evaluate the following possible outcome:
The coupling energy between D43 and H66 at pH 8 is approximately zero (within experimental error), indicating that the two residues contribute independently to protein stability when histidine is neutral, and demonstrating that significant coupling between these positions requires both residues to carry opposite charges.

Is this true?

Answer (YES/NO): YES